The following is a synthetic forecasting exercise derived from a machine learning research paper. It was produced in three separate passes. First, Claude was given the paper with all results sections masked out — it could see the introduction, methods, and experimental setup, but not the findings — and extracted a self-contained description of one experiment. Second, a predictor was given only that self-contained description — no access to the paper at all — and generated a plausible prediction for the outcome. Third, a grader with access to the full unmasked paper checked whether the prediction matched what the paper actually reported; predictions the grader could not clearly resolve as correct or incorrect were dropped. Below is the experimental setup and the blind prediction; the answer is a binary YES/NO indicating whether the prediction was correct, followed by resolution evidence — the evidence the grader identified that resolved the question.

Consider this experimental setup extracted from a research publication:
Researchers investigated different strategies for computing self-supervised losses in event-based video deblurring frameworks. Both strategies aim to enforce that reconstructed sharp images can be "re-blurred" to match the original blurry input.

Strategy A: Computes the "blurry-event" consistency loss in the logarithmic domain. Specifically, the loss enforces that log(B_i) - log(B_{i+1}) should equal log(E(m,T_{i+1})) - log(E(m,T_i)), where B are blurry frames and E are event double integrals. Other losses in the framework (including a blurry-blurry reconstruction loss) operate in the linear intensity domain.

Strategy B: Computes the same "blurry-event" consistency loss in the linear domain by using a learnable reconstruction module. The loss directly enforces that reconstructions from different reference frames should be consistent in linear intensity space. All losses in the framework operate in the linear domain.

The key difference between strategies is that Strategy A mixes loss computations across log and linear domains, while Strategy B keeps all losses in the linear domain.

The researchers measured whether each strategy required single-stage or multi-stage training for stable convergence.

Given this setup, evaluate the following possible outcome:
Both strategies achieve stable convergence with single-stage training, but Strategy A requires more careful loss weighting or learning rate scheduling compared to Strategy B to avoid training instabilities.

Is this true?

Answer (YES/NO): NO